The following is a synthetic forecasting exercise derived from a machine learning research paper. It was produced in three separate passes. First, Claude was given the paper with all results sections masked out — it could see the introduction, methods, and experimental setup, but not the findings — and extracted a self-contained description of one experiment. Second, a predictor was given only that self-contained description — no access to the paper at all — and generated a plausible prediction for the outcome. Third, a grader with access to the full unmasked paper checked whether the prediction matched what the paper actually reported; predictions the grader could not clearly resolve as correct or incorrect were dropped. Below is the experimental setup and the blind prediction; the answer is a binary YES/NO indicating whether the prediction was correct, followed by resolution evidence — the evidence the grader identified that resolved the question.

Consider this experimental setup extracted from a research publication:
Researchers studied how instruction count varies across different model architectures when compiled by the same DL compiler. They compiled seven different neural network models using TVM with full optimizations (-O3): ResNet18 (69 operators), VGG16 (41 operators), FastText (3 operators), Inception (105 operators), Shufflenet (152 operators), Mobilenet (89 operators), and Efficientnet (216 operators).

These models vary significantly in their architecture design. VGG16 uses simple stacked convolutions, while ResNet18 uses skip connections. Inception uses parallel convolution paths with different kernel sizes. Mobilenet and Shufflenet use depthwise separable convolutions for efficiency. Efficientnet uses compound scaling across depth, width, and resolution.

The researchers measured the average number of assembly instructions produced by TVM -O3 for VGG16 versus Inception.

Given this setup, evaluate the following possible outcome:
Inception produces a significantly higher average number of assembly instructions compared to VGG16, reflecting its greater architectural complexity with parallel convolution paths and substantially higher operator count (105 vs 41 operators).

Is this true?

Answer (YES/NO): YES